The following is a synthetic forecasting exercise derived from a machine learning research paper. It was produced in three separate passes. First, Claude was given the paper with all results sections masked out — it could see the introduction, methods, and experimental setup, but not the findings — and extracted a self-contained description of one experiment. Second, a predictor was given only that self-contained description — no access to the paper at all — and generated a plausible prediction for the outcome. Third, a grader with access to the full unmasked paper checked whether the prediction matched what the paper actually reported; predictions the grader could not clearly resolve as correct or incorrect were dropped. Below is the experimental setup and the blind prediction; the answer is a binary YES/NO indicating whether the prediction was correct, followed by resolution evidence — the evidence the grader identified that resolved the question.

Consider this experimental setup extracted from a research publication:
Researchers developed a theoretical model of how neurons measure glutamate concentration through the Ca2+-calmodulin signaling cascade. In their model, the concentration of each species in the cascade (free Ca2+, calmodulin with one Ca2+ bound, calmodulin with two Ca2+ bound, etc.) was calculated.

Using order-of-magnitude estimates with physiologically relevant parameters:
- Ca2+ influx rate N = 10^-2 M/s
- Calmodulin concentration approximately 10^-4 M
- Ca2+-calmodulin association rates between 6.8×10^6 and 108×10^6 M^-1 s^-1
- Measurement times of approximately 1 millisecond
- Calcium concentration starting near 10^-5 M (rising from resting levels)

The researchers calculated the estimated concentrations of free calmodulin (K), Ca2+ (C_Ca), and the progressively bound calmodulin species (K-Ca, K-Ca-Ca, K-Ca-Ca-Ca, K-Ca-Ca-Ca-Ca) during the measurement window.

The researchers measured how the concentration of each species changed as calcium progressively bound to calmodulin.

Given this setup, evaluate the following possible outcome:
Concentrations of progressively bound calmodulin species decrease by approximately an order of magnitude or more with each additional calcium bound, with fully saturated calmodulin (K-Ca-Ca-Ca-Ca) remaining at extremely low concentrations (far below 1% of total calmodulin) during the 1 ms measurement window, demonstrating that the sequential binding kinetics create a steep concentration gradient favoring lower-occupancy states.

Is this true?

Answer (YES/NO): NO